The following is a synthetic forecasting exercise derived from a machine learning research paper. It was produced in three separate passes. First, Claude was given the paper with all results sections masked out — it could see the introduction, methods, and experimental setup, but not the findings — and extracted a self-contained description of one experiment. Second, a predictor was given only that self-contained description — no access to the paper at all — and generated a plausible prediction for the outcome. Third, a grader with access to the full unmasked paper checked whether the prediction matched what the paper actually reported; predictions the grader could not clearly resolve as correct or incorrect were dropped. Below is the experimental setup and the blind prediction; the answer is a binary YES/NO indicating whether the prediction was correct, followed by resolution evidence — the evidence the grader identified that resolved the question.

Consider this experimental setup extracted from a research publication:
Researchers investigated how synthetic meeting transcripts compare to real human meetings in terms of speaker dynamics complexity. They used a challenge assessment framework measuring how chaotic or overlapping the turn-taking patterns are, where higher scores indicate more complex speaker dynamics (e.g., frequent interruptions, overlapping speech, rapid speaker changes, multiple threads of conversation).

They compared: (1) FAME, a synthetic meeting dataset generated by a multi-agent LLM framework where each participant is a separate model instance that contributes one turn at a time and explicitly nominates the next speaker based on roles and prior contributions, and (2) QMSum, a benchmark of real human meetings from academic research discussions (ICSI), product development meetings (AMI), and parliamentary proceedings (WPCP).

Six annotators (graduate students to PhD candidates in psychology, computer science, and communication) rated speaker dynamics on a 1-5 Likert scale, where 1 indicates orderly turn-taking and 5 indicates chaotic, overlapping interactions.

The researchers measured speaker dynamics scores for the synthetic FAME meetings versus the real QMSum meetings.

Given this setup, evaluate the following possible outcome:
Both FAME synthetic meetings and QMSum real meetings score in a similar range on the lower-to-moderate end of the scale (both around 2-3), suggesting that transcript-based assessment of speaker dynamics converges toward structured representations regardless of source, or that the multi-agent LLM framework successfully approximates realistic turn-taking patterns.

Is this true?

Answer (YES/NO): NO